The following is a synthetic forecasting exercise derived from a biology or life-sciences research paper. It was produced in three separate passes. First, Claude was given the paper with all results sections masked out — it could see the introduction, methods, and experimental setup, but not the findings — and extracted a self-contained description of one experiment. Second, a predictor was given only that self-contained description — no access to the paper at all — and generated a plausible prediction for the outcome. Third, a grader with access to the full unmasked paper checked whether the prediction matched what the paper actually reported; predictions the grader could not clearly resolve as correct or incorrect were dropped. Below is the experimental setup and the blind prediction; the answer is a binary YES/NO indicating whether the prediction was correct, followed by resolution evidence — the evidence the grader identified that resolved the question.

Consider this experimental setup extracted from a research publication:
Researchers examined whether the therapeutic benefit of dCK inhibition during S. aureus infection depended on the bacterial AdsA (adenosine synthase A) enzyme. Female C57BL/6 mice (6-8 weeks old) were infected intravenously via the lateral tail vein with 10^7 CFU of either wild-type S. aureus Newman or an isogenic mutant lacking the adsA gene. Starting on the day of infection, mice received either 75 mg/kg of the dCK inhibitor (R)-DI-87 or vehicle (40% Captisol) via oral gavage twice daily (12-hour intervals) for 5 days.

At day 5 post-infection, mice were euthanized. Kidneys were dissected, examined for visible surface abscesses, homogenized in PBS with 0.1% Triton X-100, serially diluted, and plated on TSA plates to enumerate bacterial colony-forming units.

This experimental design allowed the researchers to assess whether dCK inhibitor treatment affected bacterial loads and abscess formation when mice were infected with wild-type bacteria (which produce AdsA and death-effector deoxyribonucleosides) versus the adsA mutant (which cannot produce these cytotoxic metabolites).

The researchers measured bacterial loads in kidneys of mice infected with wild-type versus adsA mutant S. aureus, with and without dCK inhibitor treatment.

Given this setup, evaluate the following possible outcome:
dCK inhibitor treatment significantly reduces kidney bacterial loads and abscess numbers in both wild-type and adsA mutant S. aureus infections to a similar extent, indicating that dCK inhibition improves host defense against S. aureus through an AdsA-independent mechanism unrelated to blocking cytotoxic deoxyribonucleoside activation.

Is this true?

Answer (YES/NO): NO